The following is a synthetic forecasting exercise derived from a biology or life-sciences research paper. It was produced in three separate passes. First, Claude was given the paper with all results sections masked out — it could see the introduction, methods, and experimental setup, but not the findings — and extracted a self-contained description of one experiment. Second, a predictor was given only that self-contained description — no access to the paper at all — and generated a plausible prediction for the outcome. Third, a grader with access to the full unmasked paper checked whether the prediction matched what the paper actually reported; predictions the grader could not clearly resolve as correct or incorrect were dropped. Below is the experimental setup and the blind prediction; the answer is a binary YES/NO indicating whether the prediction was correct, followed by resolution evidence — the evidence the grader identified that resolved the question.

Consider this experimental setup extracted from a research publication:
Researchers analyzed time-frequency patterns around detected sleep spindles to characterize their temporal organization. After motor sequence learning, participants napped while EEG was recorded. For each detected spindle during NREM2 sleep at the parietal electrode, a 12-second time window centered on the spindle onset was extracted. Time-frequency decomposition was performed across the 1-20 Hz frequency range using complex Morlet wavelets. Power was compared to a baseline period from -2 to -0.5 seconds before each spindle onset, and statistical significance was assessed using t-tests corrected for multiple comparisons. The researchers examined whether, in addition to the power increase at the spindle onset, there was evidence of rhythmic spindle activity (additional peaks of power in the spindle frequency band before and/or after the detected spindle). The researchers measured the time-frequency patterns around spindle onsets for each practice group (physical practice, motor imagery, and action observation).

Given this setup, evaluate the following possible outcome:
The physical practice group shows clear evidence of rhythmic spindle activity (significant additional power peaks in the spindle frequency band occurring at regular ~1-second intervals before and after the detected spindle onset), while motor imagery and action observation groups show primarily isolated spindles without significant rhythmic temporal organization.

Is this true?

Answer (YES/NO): NO